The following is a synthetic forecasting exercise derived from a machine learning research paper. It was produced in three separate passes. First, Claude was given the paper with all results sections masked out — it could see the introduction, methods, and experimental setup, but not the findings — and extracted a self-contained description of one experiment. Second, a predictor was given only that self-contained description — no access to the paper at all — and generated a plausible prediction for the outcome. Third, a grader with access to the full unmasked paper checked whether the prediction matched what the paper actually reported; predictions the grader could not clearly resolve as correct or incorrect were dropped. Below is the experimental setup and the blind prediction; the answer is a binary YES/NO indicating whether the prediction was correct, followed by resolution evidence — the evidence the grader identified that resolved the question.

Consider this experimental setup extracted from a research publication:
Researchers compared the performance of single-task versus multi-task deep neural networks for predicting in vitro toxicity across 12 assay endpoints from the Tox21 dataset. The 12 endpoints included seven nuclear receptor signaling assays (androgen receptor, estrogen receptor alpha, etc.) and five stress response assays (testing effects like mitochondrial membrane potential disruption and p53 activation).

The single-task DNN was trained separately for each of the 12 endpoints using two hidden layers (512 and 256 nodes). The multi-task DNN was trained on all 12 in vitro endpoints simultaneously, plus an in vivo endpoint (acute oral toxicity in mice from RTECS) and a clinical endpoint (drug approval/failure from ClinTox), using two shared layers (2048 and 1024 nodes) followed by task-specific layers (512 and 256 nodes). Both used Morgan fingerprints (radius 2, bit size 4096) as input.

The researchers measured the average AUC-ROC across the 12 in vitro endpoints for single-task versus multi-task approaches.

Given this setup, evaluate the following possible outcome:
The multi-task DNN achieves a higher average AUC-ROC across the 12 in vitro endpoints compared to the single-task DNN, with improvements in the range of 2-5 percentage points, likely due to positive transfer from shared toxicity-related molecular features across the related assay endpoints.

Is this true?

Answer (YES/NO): NO